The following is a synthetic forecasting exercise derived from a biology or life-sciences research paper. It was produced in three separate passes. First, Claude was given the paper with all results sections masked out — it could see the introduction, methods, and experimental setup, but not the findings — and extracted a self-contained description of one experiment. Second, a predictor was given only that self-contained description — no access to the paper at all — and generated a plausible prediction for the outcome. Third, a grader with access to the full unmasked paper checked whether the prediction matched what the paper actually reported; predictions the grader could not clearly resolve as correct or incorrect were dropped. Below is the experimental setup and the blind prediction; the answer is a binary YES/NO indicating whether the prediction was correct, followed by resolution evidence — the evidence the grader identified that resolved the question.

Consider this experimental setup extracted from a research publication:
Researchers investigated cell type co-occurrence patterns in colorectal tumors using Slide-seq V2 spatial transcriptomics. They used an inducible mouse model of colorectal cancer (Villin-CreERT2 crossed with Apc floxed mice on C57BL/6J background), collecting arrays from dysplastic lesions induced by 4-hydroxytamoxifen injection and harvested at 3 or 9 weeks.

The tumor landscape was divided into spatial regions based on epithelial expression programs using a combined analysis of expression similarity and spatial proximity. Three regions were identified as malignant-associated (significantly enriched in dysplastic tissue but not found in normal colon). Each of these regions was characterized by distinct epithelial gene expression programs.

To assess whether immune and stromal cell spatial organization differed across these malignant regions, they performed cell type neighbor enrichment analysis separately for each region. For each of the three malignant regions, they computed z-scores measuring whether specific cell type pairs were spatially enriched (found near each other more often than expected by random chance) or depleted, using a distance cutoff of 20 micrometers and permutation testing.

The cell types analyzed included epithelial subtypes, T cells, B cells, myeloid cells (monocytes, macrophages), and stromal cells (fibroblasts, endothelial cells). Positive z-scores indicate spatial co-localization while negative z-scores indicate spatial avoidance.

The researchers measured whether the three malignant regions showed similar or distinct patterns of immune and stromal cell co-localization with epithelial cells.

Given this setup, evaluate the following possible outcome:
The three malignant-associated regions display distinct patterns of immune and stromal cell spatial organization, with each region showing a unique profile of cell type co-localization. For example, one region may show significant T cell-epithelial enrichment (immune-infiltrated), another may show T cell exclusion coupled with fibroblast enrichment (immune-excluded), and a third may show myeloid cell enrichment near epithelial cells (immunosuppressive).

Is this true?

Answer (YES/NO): NO